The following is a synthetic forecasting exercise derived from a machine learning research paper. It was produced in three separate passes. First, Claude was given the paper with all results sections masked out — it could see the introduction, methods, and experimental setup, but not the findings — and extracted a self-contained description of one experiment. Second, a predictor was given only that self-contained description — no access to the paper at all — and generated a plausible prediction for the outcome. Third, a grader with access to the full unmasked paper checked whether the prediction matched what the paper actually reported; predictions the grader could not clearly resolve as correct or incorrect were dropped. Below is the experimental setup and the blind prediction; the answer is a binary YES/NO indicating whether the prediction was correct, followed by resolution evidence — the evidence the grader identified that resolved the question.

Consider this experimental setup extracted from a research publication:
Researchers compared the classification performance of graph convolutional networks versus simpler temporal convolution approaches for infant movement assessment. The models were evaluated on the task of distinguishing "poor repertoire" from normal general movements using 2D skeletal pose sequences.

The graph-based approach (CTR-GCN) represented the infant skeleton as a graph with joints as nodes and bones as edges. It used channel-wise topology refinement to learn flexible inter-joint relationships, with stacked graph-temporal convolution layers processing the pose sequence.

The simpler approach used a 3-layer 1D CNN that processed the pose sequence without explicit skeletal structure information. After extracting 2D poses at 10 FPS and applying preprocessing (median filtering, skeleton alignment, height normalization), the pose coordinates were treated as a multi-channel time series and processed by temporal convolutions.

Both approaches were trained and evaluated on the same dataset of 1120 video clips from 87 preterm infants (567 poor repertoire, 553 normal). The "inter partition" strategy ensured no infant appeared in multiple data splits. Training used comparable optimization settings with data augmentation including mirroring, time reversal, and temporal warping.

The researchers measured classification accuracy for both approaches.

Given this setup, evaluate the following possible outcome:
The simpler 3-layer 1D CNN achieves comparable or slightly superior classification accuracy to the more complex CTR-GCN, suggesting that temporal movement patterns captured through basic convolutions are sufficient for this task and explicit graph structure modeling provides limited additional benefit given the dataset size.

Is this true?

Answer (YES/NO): YES